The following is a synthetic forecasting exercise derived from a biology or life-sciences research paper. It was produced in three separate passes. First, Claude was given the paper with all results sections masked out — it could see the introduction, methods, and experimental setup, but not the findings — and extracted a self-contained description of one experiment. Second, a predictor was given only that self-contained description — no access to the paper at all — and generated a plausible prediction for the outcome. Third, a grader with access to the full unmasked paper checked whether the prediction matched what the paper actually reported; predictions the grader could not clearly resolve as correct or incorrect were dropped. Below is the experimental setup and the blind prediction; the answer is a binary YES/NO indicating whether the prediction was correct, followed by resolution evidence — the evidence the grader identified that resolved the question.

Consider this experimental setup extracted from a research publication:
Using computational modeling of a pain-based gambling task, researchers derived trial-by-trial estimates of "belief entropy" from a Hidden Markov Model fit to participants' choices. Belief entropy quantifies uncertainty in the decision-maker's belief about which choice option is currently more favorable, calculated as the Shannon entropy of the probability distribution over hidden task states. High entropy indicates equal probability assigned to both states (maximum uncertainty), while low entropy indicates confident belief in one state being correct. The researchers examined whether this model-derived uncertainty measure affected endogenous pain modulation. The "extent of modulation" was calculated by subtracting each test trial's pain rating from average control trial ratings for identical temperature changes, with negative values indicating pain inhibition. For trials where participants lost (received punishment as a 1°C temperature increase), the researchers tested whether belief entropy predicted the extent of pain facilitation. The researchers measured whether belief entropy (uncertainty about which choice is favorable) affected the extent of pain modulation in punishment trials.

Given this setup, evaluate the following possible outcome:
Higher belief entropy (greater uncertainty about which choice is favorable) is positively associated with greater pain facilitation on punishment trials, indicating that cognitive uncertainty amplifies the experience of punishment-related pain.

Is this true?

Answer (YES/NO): NO